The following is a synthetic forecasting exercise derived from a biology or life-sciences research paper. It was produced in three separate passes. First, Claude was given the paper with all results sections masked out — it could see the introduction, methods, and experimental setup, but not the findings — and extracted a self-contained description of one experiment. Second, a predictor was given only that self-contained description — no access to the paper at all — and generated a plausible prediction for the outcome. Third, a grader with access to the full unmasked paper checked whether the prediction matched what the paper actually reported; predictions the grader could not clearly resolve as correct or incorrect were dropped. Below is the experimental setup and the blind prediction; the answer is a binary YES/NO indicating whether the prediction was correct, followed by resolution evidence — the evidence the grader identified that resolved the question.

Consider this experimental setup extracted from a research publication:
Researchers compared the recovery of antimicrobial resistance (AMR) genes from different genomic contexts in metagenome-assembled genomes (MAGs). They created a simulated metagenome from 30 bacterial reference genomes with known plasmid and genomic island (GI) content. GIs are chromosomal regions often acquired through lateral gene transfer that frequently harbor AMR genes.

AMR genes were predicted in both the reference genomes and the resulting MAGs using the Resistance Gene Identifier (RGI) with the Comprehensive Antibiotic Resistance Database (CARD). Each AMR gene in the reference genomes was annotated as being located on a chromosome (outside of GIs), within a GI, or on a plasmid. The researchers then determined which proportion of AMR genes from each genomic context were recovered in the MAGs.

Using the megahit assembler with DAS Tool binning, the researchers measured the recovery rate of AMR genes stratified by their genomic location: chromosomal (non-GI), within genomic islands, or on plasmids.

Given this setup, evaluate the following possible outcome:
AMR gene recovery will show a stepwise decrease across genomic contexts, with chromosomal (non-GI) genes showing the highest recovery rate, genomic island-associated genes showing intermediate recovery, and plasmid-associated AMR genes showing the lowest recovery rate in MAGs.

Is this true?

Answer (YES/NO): YES